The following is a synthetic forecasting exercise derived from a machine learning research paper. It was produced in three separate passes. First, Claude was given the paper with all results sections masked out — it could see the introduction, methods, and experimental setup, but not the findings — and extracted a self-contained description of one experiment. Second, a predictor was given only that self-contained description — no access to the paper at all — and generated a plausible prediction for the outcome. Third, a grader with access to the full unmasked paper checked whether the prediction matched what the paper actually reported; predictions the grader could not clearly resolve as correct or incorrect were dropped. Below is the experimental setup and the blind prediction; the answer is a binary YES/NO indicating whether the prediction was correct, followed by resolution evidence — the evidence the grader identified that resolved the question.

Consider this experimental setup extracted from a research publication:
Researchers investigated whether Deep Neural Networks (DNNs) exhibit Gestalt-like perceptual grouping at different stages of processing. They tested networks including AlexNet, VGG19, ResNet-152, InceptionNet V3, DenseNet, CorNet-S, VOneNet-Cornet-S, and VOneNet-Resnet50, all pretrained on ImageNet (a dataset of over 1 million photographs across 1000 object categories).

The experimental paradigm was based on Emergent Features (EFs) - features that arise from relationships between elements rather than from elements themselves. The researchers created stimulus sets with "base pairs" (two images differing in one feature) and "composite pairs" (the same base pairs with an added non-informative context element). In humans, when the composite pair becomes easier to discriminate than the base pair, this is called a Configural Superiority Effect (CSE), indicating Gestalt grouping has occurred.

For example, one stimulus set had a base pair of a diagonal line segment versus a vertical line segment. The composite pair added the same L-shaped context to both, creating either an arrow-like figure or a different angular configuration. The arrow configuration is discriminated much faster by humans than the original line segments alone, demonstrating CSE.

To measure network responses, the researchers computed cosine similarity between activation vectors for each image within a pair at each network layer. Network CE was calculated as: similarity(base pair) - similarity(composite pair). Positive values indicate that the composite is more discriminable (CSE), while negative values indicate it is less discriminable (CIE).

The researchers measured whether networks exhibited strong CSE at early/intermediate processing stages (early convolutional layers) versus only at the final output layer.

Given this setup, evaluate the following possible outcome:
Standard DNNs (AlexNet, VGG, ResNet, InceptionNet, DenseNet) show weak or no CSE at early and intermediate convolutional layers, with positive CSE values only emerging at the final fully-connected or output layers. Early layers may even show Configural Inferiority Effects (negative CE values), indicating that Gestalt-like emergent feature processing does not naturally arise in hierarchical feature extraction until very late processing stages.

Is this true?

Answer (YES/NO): YES